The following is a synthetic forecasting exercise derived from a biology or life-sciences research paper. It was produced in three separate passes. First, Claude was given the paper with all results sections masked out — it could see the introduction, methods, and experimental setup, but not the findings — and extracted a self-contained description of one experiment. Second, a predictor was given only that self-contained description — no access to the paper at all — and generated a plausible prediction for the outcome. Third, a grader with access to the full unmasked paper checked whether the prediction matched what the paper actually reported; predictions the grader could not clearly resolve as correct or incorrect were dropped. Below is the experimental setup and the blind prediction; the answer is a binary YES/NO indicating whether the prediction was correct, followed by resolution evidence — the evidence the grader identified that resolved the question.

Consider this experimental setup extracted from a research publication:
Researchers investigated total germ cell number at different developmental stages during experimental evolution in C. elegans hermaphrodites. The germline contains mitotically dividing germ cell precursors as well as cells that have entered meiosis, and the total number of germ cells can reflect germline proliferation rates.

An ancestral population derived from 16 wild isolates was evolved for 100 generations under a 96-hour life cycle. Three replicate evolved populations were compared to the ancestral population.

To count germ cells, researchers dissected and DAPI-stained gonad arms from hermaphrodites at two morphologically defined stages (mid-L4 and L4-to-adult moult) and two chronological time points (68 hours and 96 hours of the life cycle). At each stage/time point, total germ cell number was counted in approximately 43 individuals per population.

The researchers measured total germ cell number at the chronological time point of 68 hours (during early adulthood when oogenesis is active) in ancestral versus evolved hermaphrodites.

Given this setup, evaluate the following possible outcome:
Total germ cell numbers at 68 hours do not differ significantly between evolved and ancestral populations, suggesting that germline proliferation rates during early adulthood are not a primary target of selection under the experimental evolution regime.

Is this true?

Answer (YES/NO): YES